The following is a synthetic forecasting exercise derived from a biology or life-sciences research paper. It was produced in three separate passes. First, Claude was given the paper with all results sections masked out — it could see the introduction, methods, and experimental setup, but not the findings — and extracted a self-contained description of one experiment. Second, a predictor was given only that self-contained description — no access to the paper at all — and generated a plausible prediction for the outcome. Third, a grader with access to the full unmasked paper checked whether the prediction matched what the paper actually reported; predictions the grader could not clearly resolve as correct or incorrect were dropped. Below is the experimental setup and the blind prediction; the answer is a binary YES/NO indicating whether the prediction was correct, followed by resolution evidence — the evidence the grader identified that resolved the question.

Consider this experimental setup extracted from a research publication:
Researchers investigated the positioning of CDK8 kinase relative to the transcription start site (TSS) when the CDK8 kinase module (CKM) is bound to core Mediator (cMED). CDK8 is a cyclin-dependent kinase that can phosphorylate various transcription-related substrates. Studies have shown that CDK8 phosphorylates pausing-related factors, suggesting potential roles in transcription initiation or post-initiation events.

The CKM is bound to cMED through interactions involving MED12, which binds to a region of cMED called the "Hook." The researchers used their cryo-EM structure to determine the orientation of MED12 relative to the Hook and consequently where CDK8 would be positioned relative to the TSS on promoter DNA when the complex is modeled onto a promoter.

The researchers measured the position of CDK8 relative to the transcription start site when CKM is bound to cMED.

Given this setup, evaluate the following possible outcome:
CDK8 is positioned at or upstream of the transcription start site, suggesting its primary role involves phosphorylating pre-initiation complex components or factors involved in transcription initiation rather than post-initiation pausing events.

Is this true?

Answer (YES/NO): NO